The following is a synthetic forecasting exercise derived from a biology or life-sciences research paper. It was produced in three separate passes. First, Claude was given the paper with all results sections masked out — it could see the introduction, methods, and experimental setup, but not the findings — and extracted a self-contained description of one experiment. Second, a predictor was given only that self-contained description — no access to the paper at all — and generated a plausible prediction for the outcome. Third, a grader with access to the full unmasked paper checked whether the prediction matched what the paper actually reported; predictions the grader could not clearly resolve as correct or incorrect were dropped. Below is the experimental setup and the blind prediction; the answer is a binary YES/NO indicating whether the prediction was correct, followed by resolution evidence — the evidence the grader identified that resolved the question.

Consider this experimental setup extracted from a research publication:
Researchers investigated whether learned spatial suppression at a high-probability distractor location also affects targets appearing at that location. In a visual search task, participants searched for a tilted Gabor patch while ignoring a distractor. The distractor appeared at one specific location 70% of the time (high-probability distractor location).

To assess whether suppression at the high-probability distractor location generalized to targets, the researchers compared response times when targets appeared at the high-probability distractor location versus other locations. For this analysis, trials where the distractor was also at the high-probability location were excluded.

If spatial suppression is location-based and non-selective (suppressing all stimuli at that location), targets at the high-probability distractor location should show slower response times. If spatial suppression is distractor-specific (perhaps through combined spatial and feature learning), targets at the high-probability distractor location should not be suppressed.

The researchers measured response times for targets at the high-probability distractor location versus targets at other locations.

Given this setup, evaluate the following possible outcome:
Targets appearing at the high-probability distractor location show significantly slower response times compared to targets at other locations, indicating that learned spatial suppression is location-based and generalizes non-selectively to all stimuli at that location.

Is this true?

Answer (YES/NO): YES